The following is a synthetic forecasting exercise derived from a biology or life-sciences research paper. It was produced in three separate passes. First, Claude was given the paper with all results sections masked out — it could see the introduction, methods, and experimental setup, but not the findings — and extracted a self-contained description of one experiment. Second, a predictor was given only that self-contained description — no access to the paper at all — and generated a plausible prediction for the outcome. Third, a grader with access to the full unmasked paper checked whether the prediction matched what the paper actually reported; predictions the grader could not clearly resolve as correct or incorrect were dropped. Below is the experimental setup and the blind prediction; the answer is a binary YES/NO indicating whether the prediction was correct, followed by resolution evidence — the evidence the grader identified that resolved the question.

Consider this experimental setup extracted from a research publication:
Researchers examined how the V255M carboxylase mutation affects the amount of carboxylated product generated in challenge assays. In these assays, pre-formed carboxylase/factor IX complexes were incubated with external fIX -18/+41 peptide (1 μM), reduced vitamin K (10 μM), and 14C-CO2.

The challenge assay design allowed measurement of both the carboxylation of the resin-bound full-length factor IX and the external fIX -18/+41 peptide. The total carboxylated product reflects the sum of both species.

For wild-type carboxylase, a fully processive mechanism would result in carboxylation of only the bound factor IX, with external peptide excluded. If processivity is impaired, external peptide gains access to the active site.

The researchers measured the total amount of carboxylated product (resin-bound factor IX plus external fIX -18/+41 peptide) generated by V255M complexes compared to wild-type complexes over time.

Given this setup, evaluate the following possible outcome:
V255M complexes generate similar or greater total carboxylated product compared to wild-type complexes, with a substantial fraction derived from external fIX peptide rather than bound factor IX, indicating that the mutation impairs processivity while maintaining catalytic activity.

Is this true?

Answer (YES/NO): YES